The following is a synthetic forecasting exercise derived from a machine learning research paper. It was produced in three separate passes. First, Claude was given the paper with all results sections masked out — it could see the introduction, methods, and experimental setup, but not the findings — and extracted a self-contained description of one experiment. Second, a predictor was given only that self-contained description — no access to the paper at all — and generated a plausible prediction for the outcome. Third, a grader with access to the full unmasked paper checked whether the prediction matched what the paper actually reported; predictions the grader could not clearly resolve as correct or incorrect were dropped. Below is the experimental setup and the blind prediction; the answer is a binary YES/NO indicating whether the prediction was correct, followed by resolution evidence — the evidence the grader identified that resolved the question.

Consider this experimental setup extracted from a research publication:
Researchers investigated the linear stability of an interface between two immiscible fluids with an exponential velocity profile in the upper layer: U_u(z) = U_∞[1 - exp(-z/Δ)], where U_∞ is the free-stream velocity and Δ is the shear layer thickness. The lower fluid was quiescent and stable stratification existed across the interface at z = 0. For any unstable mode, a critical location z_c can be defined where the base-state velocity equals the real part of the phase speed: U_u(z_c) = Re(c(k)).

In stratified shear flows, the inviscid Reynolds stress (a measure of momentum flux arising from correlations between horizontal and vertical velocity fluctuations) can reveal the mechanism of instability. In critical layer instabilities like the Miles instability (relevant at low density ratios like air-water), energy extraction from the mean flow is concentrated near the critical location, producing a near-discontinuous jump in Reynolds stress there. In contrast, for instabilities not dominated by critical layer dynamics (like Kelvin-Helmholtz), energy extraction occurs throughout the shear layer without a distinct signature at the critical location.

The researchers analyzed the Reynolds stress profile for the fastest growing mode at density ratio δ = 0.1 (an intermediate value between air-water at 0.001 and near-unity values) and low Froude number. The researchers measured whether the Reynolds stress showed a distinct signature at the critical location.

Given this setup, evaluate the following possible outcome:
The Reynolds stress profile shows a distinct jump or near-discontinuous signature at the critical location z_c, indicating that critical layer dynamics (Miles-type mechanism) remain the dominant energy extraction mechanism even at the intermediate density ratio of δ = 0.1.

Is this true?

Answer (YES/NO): YES